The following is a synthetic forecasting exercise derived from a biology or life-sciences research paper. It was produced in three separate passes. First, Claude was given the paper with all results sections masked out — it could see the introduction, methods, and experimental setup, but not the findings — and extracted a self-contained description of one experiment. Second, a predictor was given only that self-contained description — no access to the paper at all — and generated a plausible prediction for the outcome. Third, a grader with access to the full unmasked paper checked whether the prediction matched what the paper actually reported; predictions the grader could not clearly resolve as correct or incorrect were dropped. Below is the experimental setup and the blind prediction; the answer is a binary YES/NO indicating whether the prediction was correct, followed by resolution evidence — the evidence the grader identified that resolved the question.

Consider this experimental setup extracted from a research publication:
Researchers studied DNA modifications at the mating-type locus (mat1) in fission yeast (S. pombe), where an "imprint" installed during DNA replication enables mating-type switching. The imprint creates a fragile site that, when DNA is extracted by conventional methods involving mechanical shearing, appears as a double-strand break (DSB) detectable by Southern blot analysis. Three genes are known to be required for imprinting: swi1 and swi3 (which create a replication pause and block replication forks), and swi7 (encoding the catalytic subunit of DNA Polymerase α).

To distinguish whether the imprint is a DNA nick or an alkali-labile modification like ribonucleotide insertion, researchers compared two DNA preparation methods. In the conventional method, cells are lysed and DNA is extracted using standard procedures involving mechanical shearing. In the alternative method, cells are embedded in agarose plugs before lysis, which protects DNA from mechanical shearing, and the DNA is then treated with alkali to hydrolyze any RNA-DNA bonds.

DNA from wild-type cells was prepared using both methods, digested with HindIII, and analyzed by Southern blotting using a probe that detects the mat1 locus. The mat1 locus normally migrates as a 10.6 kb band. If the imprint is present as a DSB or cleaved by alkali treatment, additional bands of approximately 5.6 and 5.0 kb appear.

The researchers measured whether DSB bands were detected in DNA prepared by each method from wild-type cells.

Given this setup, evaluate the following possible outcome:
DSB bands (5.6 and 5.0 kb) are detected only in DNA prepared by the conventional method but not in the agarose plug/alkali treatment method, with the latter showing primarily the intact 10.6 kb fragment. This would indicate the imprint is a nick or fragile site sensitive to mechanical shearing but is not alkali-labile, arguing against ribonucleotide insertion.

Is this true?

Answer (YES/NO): NO